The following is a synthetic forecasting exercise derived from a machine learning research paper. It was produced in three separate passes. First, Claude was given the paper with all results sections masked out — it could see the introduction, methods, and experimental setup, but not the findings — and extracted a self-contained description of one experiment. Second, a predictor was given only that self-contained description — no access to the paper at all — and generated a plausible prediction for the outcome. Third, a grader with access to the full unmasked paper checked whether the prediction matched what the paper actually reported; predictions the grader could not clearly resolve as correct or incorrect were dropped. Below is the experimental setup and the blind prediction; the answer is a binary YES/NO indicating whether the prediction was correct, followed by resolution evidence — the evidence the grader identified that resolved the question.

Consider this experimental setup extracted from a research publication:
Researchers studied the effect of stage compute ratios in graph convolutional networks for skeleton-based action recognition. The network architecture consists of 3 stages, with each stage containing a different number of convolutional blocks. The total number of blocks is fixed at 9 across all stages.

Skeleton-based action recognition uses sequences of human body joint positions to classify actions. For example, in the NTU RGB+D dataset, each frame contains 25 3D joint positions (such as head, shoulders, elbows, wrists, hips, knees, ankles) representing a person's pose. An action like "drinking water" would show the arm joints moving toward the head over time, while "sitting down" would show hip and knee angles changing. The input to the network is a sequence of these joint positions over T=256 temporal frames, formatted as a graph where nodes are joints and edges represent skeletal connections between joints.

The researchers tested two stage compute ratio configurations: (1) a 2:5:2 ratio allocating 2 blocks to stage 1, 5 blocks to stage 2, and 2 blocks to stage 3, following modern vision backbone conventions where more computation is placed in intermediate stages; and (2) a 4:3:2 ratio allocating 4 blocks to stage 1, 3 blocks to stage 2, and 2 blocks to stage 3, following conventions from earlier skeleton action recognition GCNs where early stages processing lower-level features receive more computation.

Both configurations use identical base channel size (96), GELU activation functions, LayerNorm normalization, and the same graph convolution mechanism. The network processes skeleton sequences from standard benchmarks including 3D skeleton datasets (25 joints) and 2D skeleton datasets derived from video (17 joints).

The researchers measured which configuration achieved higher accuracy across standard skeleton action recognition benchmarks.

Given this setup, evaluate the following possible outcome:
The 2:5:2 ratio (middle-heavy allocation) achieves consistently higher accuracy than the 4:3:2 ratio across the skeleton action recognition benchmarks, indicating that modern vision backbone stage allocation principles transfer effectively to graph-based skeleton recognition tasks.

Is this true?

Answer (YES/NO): NO